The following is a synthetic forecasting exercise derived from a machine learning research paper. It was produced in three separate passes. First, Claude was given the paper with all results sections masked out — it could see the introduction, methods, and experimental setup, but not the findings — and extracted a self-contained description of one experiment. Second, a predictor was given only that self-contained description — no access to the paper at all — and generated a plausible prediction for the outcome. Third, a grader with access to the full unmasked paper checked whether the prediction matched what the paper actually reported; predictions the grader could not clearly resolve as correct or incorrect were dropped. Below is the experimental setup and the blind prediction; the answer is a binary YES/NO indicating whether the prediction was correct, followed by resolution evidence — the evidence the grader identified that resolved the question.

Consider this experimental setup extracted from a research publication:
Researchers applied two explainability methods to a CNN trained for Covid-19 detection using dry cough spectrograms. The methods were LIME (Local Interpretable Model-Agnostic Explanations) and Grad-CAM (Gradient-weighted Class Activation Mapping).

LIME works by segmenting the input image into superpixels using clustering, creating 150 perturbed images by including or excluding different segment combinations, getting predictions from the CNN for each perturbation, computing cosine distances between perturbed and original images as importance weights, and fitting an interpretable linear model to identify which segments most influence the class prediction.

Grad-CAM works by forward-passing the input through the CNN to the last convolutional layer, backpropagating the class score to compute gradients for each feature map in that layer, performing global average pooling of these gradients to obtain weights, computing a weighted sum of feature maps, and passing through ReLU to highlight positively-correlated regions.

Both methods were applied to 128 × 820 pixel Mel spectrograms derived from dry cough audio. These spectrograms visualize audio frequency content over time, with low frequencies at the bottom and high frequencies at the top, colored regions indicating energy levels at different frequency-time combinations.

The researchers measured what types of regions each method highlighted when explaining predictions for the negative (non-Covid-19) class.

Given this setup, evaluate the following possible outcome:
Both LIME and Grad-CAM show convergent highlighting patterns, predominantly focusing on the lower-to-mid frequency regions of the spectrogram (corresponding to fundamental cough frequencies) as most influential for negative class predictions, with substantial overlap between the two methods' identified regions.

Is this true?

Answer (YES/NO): NO